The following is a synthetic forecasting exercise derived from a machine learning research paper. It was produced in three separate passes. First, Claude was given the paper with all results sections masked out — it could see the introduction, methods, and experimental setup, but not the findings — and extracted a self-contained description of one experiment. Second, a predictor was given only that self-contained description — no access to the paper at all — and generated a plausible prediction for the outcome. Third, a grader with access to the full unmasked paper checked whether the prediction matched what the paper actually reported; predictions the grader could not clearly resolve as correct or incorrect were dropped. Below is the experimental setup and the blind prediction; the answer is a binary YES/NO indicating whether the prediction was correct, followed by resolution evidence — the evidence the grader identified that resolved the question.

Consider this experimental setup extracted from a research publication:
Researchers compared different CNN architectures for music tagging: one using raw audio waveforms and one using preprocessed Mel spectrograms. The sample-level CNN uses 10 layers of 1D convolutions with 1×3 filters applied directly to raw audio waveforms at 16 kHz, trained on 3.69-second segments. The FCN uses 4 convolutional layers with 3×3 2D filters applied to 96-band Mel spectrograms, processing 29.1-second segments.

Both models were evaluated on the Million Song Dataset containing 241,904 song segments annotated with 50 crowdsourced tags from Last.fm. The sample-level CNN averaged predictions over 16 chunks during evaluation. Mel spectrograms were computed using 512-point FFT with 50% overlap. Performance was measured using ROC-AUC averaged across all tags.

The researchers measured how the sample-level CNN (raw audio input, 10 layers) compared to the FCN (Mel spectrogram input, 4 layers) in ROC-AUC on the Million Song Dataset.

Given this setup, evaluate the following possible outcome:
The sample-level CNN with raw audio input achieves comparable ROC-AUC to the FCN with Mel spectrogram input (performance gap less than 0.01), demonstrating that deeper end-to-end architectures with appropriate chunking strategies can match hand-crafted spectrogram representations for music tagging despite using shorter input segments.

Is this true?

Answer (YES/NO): YES